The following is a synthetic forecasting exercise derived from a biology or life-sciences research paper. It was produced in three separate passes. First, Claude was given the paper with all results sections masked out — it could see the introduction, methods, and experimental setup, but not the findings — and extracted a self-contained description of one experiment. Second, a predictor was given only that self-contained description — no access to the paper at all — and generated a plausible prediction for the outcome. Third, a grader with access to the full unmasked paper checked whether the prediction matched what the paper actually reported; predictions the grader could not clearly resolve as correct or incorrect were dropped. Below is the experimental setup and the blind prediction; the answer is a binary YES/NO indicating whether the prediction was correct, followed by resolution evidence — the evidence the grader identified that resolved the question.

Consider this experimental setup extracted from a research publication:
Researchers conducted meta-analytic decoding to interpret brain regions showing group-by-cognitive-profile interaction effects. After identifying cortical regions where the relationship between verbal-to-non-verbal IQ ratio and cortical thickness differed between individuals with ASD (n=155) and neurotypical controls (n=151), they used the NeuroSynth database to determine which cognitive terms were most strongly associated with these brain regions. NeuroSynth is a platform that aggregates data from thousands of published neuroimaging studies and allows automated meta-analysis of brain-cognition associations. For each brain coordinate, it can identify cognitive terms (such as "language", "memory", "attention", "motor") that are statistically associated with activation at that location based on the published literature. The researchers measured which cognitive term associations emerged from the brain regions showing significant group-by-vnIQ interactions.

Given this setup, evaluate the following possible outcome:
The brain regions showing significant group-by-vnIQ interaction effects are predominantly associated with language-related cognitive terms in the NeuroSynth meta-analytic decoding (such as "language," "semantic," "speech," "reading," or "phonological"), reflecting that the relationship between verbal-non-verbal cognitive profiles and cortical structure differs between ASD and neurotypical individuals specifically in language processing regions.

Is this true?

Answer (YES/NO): YES